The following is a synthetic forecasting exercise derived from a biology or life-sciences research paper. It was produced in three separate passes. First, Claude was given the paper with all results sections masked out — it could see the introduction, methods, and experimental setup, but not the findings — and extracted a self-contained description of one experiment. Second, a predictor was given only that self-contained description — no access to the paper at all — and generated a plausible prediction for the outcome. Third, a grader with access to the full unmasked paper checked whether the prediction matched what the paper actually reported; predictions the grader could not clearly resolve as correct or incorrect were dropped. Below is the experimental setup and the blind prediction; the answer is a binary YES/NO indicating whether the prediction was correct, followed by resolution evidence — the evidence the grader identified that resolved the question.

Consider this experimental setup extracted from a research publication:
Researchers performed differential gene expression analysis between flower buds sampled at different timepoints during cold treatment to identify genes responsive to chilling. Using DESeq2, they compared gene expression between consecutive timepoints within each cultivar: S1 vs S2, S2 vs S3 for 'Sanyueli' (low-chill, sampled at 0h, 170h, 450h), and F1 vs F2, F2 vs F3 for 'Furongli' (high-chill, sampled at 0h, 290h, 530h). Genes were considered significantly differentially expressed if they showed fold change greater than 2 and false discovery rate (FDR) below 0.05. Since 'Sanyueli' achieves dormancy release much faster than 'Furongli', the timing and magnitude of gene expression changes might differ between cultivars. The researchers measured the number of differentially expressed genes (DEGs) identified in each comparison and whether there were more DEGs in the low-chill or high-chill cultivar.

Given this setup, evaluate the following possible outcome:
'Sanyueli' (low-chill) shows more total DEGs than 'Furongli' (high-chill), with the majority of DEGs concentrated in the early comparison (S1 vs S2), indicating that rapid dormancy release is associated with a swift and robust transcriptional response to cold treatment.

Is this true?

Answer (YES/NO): NO